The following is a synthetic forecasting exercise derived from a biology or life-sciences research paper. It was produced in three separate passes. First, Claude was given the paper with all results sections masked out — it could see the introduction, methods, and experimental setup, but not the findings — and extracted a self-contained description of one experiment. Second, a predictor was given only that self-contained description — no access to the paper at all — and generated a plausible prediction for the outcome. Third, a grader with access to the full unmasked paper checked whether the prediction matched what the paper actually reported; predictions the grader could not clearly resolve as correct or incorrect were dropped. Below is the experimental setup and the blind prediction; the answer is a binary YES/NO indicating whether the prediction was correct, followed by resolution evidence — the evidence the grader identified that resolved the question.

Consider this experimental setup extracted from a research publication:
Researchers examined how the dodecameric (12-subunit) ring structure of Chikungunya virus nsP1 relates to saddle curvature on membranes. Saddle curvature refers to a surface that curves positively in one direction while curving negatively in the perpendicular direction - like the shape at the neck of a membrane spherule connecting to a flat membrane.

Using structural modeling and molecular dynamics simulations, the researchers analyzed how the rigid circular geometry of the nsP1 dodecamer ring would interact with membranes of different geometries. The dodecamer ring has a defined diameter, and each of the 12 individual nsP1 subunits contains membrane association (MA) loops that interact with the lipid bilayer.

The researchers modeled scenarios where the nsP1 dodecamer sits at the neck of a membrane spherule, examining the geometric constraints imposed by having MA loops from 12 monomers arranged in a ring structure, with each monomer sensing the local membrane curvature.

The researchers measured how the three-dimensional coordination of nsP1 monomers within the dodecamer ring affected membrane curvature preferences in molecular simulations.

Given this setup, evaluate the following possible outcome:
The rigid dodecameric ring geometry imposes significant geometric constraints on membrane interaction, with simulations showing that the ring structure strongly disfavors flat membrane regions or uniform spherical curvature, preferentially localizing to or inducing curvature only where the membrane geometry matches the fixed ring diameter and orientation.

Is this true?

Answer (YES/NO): NO